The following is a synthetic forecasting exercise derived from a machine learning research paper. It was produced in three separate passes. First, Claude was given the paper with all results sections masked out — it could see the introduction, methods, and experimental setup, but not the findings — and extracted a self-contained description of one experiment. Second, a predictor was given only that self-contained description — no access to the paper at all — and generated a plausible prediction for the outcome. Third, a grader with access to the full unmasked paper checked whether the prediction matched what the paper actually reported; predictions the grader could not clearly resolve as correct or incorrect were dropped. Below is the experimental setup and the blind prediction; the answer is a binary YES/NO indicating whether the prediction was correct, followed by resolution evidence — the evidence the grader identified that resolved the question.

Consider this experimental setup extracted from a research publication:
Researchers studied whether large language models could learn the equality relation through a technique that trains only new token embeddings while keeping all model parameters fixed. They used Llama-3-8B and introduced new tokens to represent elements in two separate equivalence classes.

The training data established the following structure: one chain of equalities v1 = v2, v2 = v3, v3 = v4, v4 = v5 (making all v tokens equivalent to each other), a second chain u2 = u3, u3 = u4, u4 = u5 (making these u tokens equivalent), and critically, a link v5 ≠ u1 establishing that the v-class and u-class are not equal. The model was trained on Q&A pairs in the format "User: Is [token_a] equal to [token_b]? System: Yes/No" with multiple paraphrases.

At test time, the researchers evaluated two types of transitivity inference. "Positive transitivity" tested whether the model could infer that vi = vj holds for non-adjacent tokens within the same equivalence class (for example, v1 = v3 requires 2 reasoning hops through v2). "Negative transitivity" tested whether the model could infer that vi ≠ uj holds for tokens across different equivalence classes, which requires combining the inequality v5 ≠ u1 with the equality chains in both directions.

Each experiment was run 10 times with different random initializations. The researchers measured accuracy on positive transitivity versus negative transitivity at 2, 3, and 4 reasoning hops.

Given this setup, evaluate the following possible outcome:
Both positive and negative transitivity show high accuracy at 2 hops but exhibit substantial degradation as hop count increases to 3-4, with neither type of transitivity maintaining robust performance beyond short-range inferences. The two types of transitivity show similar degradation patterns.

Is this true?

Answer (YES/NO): NO